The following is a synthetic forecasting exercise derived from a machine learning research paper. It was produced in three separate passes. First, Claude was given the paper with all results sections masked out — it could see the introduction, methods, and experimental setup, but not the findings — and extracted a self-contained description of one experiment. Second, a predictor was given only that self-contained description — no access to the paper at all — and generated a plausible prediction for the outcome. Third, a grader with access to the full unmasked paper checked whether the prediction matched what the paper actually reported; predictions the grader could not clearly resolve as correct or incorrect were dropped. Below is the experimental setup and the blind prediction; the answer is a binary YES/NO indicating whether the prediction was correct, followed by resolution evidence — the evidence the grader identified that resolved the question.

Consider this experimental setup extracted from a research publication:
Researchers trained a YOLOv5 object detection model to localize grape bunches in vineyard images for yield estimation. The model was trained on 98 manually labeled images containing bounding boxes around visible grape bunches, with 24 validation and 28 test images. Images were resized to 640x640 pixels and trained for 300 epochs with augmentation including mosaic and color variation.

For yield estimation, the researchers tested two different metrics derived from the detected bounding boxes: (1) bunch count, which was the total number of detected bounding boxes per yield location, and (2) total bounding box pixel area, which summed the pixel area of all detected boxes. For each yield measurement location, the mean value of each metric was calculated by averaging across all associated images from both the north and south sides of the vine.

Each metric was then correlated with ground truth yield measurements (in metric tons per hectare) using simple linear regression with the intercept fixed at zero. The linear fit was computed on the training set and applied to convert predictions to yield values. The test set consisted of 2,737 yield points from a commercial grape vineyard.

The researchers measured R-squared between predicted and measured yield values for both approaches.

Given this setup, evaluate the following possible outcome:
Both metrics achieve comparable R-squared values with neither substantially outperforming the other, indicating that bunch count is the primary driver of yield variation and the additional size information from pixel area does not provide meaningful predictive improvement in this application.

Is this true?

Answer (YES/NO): NO